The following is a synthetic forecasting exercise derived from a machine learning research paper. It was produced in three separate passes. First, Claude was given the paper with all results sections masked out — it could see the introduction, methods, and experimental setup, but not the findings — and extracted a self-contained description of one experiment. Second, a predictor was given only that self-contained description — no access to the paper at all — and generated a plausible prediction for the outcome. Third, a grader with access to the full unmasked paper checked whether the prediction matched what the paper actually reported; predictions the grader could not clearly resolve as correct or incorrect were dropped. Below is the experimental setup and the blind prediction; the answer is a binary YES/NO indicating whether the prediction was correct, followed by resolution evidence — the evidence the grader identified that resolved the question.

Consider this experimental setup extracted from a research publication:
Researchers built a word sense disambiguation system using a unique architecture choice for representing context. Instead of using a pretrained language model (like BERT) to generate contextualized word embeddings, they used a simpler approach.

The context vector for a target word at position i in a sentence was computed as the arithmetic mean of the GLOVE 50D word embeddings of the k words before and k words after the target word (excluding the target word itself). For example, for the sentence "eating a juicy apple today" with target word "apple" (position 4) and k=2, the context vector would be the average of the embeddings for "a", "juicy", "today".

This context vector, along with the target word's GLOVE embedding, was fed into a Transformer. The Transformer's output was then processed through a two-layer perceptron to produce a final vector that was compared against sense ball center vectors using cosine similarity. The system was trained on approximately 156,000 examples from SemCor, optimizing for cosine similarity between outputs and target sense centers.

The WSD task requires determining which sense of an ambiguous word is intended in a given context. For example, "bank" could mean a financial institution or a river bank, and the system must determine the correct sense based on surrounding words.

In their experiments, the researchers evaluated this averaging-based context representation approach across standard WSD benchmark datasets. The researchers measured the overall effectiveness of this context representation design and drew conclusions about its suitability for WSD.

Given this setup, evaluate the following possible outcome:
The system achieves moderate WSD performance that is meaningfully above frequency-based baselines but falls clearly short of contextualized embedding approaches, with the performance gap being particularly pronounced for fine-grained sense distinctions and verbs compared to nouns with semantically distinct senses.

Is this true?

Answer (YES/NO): NO